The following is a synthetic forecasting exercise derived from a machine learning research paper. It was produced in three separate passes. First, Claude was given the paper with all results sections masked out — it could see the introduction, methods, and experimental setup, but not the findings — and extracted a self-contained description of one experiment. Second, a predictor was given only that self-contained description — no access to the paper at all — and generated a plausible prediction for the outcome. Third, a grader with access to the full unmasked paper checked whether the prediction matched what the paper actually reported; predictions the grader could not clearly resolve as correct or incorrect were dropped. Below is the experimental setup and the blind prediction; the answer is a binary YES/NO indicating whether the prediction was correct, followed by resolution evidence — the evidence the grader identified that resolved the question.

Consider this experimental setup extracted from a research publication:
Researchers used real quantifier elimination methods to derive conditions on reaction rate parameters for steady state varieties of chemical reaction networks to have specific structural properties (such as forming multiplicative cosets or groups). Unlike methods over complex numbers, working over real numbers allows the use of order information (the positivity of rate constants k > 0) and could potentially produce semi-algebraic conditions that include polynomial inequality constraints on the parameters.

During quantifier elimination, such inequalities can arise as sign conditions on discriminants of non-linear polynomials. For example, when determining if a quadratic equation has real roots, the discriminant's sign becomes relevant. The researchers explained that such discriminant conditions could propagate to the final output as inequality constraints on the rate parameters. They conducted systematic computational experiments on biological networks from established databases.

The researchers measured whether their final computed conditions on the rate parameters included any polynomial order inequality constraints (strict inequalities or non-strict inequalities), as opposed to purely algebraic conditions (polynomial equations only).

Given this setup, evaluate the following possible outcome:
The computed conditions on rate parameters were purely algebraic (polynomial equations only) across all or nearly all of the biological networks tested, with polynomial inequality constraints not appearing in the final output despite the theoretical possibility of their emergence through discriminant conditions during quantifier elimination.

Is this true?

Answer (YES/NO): YES